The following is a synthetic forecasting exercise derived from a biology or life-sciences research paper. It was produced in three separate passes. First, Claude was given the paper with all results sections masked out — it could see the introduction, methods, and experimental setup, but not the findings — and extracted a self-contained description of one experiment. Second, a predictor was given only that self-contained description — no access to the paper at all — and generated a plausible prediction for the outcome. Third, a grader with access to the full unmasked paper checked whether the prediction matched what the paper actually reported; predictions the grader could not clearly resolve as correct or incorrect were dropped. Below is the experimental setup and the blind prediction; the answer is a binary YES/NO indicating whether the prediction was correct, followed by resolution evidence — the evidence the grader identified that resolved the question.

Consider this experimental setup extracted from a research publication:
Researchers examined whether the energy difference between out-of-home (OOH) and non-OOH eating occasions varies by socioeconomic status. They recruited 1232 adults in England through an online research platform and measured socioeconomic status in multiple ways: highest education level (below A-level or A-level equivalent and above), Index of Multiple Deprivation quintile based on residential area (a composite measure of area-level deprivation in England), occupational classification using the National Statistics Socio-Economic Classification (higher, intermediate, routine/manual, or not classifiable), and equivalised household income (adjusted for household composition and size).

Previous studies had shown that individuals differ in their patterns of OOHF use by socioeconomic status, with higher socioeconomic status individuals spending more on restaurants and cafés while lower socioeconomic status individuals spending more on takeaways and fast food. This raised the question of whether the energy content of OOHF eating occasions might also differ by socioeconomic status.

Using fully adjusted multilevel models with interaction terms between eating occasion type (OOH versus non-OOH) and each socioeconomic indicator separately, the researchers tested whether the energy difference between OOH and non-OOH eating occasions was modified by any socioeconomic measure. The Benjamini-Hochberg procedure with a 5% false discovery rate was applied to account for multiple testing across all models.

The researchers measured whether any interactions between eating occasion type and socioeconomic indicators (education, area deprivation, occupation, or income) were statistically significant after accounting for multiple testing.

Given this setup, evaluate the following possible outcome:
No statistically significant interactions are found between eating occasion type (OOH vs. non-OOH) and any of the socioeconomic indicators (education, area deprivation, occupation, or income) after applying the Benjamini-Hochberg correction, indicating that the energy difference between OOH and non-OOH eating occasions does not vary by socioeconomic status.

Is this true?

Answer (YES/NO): YES